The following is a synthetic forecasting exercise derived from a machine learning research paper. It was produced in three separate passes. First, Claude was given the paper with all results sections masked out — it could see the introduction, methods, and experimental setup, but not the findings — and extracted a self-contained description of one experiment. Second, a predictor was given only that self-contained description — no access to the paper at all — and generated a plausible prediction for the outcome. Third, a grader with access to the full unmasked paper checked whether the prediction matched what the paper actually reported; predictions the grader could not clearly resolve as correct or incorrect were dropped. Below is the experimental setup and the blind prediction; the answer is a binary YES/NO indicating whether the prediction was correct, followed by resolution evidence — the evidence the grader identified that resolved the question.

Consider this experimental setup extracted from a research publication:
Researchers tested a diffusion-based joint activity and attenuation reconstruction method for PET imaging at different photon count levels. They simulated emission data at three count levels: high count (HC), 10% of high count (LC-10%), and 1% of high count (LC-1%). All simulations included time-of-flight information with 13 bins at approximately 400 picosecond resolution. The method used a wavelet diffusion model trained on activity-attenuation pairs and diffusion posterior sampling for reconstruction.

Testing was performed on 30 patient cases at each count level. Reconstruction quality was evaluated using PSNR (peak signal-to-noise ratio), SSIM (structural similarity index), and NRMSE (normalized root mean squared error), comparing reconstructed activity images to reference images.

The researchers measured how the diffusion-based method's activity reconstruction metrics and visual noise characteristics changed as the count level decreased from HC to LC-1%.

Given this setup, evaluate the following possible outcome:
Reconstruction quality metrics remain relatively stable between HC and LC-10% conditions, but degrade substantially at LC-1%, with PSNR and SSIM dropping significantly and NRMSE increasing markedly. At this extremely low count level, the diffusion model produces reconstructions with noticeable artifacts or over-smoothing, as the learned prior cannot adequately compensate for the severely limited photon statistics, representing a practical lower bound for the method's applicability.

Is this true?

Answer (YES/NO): NO